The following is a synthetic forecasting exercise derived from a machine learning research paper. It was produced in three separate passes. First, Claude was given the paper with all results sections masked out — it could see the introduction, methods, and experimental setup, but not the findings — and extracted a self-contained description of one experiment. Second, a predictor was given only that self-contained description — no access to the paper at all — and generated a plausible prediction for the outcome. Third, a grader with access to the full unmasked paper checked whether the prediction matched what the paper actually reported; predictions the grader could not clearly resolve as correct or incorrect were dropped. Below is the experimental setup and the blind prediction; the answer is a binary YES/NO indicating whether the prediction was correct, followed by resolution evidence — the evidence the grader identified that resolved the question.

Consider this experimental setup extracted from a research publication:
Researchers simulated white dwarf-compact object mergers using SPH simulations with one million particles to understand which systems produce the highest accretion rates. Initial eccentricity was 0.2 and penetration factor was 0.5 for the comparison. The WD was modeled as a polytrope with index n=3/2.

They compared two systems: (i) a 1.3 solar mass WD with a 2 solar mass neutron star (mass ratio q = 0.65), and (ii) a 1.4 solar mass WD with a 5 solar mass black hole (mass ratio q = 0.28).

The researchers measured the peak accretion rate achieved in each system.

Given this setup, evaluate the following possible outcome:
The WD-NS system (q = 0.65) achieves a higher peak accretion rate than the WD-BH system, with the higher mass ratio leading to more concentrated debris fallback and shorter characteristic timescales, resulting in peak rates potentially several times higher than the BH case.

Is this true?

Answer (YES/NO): NO